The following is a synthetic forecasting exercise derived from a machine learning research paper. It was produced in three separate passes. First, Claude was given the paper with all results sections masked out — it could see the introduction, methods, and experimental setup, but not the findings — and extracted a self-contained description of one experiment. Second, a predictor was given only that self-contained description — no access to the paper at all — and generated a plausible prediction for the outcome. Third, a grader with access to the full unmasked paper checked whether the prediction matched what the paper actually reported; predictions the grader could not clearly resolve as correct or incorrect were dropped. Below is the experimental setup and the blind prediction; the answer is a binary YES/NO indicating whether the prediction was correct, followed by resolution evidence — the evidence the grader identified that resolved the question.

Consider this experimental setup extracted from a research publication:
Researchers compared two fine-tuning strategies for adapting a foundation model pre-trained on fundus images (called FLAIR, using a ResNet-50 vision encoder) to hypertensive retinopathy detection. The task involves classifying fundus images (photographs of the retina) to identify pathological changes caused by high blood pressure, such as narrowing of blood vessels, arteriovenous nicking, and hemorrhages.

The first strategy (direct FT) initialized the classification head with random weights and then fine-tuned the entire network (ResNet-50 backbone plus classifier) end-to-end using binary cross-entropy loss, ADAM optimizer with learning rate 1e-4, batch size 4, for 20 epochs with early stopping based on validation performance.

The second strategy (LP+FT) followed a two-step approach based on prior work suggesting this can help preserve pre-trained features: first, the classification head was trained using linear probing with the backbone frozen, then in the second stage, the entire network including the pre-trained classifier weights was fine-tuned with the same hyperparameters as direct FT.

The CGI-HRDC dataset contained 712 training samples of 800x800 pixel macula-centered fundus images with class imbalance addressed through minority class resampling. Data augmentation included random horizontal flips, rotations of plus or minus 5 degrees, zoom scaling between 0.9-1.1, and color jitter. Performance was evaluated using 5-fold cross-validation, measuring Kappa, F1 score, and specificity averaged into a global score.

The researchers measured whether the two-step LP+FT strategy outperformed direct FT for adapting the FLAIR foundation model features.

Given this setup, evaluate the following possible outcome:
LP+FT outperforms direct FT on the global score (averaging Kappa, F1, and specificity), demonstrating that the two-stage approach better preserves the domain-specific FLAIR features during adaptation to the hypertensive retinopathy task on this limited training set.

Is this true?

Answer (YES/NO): YES